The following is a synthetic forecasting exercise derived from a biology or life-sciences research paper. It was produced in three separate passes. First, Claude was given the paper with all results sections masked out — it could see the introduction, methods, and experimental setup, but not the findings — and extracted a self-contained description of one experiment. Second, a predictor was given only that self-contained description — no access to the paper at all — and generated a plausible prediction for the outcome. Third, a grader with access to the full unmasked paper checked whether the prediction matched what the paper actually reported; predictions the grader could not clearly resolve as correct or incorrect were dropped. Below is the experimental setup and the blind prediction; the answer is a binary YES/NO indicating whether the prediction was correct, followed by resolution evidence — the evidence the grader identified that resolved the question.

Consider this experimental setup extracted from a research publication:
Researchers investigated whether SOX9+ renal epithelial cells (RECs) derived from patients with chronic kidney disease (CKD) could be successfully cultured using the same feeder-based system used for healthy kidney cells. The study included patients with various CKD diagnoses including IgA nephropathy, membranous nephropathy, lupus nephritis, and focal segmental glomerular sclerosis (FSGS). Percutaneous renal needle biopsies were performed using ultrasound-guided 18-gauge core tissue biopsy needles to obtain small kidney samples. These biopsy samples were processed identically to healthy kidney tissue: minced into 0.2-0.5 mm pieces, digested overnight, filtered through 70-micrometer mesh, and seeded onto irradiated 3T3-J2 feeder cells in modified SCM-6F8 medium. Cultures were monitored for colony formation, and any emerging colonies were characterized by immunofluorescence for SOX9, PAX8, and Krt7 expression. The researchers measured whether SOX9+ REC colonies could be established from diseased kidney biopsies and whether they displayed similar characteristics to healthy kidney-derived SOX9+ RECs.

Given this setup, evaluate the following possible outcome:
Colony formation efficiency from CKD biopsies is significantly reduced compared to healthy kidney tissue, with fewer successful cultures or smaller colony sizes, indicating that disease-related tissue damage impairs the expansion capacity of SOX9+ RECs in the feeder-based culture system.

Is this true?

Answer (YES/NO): NO